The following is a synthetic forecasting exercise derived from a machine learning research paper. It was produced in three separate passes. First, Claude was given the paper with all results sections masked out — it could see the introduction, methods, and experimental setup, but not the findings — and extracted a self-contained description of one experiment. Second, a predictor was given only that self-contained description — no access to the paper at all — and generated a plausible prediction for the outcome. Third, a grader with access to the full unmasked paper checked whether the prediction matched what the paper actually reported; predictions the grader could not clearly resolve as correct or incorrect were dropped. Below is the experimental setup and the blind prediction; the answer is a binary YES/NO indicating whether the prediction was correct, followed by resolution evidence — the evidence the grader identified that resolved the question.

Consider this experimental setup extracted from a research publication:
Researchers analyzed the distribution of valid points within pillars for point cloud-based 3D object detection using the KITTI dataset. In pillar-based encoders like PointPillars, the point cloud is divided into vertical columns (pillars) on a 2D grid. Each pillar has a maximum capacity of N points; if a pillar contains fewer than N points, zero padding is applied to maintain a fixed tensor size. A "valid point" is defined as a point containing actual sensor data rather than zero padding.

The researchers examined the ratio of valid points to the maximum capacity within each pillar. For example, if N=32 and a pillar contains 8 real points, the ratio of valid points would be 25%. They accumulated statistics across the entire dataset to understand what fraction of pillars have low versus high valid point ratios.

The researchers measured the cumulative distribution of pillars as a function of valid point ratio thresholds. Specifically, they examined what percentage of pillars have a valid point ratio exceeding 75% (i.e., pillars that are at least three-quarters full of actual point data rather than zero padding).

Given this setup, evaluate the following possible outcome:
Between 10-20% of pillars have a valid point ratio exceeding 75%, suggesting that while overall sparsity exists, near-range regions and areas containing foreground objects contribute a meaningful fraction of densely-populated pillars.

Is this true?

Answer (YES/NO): NO